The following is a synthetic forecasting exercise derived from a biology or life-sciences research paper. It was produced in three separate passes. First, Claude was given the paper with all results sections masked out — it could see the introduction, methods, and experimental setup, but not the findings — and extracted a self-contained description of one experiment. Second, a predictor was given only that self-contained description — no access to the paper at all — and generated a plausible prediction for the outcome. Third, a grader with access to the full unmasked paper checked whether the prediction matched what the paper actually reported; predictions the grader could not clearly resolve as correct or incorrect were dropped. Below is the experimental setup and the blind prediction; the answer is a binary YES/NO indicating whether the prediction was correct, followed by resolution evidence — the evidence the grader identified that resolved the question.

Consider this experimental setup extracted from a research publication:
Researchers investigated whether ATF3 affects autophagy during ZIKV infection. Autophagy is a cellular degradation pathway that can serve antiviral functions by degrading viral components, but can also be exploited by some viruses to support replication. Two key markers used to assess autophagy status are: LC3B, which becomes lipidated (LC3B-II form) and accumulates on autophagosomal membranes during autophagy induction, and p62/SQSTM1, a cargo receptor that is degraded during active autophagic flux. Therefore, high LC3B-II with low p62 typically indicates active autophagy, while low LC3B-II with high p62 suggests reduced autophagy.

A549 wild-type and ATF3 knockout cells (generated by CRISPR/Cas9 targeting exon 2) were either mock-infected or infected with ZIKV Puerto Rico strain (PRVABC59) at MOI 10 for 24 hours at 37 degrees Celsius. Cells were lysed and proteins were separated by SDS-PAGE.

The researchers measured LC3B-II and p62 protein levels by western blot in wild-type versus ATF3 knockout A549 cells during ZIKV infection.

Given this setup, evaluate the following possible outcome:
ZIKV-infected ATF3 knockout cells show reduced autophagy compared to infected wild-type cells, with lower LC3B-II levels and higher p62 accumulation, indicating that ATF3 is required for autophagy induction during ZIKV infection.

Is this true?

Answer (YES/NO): NO